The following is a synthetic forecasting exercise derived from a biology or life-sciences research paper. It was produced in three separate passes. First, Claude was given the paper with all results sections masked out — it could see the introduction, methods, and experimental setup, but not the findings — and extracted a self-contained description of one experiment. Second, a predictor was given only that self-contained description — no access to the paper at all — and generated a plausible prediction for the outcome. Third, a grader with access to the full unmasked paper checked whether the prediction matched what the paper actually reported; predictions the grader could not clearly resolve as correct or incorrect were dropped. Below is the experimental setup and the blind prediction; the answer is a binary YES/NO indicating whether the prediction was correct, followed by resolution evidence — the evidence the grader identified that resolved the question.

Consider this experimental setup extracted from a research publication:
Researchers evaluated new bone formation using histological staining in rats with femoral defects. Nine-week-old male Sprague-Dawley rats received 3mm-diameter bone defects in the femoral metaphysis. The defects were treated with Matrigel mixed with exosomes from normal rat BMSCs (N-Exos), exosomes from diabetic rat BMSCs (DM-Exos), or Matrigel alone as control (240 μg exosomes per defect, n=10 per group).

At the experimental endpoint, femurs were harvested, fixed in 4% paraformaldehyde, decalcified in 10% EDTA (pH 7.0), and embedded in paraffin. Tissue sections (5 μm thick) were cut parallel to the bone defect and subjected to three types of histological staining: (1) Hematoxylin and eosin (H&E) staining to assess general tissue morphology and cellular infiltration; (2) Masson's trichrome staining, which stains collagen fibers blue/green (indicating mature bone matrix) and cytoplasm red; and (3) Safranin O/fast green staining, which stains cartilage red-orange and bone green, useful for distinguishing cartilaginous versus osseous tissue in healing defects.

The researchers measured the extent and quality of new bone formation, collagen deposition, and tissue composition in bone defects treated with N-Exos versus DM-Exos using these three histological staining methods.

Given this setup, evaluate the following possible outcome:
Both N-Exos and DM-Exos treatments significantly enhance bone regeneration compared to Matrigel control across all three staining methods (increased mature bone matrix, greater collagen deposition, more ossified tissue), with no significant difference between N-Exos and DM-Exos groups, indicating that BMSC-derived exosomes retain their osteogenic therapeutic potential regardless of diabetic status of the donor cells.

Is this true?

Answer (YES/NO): NO